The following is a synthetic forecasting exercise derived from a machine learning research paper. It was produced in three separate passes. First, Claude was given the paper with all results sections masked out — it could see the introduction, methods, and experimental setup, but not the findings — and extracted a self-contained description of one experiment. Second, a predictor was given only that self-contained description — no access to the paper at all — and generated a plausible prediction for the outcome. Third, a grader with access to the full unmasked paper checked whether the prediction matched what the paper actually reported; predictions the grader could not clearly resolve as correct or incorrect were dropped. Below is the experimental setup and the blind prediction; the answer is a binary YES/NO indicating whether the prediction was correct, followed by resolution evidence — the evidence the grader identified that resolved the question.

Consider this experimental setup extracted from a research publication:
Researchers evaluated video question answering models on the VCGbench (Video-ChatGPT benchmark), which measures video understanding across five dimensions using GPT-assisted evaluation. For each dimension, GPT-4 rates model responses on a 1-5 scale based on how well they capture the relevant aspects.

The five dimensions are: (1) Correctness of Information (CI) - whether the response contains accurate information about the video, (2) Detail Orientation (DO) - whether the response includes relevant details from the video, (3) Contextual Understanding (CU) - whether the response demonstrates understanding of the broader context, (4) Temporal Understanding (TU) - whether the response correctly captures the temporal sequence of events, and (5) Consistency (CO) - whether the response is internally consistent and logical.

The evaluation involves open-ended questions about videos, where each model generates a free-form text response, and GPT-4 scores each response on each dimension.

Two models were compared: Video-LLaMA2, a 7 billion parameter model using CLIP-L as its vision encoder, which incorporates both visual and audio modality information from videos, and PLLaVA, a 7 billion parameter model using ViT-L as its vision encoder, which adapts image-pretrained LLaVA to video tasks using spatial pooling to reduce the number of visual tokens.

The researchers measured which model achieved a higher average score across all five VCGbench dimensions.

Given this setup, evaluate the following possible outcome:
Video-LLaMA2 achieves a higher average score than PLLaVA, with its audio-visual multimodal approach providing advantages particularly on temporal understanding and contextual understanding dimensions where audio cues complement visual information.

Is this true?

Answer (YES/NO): YES